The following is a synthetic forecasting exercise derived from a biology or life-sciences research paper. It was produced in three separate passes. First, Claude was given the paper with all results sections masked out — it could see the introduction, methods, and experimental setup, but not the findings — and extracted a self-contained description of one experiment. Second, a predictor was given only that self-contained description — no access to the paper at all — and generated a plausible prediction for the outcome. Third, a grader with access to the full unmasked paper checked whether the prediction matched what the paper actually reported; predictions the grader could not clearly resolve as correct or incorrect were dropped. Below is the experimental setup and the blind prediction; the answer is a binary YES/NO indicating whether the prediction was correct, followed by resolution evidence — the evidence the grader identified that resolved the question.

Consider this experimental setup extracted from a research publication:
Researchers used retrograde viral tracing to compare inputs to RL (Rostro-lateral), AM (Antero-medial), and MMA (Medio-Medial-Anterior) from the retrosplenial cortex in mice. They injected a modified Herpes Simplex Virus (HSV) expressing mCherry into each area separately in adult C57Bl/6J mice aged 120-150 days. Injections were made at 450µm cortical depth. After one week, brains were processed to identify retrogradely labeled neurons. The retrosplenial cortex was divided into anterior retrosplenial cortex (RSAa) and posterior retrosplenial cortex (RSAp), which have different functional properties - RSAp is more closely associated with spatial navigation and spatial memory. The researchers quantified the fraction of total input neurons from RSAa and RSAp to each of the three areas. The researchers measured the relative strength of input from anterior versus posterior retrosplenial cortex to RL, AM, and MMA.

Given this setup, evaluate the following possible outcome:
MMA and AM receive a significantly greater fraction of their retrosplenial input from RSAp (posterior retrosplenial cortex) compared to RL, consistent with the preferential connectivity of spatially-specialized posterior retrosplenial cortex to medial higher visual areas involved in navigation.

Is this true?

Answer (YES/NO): NO